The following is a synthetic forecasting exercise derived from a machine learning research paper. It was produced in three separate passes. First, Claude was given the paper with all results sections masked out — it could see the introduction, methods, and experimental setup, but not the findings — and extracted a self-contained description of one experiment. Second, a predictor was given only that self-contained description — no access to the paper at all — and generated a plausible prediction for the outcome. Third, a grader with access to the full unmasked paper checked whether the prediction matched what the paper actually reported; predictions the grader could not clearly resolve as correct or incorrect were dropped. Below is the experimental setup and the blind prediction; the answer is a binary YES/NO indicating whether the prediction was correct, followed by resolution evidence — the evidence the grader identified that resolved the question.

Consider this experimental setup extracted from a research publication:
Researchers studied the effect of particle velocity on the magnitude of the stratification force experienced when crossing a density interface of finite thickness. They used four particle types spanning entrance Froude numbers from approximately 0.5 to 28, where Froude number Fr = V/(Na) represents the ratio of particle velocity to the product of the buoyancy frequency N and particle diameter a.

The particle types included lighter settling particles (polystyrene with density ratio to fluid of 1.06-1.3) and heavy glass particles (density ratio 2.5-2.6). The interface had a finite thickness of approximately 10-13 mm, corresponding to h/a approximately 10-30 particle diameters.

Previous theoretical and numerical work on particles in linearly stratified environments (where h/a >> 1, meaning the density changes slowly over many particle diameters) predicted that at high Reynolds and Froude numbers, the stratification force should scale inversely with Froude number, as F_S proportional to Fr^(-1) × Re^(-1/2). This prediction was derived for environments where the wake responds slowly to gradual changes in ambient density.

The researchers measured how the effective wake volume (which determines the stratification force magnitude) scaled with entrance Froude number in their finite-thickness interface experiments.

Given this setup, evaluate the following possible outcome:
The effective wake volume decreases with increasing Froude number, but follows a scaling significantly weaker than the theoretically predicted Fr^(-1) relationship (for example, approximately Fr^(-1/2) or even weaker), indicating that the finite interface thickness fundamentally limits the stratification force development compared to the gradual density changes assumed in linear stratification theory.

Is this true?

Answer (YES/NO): NO